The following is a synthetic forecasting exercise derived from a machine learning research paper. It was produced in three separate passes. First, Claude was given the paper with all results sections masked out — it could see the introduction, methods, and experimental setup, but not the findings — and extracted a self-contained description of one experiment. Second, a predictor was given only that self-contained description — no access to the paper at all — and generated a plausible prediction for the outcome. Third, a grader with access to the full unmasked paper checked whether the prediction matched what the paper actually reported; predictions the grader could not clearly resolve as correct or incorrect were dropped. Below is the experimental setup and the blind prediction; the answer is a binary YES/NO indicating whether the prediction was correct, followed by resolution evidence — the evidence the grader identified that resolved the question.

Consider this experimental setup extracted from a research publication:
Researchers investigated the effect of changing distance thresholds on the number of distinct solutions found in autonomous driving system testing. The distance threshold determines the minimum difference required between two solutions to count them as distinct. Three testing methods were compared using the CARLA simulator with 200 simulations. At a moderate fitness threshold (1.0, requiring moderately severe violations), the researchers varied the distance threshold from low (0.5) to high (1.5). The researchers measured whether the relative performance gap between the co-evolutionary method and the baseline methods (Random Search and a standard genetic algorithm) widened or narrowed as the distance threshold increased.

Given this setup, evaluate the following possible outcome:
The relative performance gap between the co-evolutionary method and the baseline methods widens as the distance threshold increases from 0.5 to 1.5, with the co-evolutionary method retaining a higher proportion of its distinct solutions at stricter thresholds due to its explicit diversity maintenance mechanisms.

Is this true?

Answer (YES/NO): NO